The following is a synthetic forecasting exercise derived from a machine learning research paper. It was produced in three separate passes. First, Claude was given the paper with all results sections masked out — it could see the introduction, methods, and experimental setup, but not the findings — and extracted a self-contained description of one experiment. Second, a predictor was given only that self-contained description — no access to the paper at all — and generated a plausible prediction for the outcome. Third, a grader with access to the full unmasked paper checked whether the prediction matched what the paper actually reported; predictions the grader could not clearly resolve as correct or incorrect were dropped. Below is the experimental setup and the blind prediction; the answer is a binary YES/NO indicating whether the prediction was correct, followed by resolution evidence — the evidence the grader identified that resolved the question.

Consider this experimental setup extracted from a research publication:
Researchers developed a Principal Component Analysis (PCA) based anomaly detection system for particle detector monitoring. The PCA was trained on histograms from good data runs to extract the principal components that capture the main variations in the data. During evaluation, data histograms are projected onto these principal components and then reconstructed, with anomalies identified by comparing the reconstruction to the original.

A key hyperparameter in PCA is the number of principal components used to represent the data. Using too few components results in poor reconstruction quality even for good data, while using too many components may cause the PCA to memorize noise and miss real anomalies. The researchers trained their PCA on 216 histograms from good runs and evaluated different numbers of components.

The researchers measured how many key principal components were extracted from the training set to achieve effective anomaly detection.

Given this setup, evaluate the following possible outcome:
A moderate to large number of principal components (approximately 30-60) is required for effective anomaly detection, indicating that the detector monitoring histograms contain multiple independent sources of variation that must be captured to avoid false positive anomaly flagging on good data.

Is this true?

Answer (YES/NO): NO